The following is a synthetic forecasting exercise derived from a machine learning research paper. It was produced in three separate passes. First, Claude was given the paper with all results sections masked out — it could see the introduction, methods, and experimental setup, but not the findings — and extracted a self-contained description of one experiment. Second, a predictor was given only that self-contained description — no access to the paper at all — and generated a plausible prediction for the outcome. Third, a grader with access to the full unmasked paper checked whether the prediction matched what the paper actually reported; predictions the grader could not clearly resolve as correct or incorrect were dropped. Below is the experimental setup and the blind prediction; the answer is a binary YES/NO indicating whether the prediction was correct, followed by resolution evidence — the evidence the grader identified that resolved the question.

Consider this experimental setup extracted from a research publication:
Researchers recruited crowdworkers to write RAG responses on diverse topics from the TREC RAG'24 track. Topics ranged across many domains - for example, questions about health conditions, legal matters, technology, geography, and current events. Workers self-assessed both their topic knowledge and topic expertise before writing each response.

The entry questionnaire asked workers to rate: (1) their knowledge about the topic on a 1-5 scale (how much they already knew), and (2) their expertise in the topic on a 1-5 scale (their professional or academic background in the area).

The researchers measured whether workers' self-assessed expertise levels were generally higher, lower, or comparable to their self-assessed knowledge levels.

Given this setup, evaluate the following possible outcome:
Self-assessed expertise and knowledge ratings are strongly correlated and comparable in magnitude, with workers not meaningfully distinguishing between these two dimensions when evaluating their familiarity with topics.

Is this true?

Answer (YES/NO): NO